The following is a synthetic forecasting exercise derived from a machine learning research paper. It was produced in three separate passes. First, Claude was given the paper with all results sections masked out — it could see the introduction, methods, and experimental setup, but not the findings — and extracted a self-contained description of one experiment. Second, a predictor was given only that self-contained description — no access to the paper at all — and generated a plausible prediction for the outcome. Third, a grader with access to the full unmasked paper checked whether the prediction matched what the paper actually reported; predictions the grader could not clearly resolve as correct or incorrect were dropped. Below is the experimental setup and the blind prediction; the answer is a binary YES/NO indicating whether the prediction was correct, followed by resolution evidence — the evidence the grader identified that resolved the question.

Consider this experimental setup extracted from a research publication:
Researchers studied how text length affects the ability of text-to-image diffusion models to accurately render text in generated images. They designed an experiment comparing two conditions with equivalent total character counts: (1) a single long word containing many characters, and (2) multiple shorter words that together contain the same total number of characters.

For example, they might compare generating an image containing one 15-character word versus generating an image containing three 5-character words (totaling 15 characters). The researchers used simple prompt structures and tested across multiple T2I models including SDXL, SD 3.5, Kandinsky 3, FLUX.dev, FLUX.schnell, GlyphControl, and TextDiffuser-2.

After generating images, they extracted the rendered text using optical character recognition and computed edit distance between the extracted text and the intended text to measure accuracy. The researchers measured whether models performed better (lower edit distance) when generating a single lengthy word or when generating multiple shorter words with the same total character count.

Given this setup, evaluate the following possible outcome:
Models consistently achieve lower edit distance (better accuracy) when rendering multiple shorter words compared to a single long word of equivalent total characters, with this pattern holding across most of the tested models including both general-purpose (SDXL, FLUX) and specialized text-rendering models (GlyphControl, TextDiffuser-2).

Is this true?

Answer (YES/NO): NO